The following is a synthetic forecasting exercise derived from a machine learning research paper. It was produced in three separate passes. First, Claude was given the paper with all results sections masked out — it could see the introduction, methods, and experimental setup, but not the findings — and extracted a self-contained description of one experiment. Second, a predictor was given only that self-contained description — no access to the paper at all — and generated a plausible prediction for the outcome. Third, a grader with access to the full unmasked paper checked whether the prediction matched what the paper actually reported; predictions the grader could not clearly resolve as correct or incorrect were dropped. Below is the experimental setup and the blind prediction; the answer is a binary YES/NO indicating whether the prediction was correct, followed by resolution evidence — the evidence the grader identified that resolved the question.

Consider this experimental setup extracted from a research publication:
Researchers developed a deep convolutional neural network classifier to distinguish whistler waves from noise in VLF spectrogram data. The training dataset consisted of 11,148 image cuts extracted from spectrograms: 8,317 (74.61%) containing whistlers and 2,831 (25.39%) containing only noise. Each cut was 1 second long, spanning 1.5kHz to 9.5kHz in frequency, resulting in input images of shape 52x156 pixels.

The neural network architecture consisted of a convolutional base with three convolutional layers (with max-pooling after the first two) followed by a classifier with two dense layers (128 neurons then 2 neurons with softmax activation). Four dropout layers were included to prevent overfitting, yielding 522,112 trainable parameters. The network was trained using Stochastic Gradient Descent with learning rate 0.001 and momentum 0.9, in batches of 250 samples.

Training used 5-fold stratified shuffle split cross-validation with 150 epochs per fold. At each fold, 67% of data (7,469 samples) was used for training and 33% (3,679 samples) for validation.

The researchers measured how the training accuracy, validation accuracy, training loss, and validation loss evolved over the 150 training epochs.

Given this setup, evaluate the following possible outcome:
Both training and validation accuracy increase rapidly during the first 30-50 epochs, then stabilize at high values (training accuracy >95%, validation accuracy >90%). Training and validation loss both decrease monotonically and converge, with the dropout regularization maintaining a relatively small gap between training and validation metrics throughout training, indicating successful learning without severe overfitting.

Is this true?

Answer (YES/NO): NO